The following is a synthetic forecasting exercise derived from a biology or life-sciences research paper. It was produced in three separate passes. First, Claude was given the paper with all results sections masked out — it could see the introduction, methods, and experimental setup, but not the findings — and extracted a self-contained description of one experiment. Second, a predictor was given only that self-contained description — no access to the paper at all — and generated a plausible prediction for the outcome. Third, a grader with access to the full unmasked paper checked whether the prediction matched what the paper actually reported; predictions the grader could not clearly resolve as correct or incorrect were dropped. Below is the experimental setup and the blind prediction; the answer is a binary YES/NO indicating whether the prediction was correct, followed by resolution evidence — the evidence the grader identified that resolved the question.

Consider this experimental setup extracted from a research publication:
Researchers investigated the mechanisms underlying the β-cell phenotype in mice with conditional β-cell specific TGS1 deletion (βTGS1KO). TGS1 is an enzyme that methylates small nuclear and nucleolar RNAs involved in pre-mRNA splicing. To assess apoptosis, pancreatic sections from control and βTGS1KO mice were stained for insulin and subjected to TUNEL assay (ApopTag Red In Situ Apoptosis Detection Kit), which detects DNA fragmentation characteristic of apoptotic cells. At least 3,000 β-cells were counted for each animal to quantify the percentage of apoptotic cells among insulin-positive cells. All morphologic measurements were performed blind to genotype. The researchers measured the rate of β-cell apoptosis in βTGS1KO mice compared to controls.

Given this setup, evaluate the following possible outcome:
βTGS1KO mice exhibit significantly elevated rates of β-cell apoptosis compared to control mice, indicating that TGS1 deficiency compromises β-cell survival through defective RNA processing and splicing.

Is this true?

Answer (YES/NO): YES